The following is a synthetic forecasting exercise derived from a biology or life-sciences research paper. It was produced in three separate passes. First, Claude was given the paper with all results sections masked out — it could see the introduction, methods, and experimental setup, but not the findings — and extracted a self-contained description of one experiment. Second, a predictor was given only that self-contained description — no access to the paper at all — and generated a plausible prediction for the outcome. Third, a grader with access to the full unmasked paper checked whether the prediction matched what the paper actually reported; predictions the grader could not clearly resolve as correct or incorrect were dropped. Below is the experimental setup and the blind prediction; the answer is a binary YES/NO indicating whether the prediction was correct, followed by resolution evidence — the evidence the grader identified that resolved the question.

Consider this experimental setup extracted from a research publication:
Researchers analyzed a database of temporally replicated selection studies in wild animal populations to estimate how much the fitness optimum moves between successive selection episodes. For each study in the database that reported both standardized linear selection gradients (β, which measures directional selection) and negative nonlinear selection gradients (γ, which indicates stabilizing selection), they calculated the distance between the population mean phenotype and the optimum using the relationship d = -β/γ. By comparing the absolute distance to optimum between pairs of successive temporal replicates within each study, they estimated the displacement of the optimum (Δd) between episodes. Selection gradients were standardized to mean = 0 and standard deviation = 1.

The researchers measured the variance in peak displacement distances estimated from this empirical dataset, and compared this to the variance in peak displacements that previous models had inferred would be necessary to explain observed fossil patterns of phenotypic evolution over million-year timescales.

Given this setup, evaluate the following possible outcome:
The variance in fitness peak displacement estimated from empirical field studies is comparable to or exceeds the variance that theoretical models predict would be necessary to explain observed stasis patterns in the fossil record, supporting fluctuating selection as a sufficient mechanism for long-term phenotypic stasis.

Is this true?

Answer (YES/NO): NO